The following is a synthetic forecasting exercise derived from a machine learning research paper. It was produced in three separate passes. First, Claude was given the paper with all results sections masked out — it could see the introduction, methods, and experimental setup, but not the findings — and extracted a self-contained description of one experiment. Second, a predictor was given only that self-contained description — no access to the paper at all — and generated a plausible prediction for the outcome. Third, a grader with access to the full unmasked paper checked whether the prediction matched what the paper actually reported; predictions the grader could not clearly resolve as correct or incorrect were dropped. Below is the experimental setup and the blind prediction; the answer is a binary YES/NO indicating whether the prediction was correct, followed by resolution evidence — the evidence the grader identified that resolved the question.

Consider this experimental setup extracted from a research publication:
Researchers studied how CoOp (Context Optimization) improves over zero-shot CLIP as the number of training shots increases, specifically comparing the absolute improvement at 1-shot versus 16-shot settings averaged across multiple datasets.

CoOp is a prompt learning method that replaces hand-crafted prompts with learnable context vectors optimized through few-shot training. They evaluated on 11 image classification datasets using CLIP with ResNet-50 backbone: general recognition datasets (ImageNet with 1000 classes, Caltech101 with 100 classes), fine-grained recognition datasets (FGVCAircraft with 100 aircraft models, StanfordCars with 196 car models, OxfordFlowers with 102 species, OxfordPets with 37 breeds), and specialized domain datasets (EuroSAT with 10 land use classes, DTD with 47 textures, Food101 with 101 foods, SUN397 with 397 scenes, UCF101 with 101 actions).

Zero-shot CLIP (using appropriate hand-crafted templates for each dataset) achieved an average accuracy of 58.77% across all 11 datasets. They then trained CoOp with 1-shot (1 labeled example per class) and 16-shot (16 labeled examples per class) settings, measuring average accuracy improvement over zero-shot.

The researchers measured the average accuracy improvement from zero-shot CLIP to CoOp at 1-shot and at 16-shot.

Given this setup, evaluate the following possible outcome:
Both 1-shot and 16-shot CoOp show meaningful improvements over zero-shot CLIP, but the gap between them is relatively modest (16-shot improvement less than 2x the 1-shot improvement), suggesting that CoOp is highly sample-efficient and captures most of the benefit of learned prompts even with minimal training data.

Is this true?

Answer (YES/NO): NO